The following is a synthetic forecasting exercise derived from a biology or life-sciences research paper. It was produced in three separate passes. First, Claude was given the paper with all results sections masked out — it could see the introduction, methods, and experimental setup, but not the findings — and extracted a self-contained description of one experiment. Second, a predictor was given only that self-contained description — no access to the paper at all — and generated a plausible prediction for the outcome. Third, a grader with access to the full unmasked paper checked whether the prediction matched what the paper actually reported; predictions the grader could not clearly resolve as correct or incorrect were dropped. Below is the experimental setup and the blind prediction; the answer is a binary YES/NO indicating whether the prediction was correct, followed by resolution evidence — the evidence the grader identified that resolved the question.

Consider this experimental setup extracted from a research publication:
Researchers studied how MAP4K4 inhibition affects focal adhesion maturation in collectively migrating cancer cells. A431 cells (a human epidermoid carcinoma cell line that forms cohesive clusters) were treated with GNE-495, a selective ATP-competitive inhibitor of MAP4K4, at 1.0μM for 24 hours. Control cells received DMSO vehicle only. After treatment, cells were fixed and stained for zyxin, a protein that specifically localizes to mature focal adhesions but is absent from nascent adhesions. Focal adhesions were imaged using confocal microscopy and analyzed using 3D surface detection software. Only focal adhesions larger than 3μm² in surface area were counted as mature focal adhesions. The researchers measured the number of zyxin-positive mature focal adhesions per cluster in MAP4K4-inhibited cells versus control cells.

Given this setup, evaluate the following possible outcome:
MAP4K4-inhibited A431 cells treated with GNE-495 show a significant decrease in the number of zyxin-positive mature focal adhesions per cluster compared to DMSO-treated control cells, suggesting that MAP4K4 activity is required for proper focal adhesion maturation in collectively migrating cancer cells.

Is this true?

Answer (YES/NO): NO